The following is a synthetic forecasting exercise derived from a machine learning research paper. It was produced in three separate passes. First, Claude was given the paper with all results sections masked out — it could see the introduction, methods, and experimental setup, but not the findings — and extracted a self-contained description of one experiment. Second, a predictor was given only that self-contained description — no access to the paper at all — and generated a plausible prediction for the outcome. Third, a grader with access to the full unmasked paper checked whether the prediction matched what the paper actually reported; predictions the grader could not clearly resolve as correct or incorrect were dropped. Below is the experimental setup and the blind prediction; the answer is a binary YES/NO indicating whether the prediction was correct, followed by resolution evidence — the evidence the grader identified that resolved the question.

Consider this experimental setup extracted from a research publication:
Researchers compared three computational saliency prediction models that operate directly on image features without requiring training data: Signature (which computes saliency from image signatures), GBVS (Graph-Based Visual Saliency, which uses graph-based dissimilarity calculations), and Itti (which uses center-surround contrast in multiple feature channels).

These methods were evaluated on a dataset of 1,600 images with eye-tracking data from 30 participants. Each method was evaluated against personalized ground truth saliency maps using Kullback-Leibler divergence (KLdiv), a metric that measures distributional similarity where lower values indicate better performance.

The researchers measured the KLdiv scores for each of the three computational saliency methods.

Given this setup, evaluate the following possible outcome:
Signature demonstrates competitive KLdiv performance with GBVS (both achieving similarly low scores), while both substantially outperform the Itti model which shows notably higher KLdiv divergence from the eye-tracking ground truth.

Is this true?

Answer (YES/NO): NO